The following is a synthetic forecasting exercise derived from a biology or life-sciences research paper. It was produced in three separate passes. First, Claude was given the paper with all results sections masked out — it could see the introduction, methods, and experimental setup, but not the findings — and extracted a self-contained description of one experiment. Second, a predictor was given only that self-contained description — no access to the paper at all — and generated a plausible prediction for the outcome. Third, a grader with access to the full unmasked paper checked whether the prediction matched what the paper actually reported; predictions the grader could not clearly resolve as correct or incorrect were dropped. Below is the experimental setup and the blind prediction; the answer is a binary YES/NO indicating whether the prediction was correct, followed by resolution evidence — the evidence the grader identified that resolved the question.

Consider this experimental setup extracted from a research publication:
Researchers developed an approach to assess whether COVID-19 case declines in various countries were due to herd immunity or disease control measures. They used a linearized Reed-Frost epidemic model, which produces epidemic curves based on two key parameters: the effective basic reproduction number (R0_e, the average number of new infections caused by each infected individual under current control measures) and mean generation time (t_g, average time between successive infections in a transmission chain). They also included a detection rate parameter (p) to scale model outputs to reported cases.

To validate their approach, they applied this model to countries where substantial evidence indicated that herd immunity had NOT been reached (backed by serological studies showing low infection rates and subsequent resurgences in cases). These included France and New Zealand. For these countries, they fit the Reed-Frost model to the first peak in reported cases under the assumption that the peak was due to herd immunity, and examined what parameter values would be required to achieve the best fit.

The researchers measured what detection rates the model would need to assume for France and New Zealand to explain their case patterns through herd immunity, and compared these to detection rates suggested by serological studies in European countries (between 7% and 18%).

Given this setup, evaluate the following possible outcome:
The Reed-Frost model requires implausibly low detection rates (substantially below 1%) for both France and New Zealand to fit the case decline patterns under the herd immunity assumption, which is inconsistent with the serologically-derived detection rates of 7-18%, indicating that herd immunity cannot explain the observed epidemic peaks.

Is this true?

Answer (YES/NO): YES